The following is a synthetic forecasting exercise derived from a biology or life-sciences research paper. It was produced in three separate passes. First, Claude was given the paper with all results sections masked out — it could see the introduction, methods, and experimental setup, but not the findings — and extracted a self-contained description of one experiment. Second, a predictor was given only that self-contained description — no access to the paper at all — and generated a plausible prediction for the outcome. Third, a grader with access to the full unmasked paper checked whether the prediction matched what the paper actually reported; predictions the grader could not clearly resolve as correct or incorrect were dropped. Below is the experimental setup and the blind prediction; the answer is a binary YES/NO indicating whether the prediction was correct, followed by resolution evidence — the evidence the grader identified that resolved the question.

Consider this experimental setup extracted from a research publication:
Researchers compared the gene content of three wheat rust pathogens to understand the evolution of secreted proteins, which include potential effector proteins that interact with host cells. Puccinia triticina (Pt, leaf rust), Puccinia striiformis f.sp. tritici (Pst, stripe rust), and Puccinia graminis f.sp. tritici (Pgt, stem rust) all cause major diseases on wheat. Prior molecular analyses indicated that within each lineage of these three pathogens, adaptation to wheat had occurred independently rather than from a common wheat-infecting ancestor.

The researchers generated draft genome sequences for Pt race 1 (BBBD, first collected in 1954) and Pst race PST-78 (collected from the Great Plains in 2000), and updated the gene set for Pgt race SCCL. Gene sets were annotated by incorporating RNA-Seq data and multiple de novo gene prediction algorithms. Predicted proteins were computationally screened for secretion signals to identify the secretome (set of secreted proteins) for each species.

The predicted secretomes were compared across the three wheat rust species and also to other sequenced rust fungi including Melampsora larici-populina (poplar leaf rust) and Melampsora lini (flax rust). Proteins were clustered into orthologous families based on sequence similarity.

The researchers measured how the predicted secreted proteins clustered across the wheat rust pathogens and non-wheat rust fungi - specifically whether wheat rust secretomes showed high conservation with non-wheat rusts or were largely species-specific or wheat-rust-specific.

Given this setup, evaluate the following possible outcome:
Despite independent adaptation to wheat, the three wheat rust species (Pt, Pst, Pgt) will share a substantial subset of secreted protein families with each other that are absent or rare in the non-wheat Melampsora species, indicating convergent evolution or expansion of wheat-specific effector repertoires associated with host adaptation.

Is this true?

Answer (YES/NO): YES